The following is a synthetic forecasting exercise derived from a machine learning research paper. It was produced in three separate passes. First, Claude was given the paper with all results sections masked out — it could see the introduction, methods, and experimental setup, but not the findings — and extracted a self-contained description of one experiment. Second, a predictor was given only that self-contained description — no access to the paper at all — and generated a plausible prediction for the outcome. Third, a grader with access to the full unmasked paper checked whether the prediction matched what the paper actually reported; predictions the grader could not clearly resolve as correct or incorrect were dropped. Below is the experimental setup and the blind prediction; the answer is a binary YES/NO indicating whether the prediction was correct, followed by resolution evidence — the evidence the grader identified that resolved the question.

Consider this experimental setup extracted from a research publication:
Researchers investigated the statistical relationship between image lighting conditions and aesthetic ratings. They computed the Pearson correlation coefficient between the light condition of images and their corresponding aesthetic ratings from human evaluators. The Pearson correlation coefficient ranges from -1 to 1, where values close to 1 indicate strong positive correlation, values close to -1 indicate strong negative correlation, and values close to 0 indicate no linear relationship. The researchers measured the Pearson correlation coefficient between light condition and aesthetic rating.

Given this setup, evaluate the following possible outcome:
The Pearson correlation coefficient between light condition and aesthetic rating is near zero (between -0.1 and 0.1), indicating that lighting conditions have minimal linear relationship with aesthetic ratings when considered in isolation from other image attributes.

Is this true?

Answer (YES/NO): NO